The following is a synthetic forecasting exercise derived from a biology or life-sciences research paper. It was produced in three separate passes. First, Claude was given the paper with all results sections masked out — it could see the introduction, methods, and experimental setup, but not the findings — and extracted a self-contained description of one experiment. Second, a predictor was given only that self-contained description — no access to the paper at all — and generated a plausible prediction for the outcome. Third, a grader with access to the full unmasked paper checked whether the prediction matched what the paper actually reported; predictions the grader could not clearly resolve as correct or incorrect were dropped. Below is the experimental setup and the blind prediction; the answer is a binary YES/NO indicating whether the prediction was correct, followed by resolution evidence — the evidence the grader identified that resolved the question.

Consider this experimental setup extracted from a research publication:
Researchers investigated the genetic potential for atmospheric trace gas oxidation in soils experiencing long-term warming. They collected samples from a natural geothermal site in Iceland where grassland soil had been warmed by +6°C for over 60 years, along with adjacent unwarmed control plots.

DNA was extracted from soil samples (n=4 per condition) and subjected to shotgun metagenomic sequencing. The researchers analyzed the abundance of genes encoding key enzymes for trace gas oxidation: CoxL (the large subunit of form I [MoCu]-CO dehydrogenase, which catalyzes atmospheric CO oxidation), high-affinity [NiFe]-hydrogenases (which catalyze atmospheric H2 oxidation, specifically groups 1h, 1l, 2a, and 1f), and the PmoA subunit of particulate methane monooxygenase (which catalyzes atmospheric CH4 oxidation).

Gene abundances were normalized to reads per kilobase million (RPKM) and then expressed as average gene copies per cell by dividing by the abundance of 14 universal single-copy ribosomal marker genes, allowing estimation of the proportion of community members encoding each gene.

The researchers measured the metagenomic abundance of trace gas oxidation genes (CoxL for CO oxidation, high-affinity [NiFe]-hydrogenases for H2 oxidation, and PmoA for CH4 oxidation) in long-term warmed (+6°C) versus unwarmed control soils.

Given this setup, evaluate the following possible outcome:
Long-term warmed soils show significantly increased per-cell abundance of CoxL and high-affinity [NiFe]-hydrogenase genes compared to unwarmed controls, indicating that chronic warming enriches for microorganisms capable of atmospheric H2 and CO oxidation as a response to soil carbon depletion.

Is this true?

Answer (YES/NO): NO